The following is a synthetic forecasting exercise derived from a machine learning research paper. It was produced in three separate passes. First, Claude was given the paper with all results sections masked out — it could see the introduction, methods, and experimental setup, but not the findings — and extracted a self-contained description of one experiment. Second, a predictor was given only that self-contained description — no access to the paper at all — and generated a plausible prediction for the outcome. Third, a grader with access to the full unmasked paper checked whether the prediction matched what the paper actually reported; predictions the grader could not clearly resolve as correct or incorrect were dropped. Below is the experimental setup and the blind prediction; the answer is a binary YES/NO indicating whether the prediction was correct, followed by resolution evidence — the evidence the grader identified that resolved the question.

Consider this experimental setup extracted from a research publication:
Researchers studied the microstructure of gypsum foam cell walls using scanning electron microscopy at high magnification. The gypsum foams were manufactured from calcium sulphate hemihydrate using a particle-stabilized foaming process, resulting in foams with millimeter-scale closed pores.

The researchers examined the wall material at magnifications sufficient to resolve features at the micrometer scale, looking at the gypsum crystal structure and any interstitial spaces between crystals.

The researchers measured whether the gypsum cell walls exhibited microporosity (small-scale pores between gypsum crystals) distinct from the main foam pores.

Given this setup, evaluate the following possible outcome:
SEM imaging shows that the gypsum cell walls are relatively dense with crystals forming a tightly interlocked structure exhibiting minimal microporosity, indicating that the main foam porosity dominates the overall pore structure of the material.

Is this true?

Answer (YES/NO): NO